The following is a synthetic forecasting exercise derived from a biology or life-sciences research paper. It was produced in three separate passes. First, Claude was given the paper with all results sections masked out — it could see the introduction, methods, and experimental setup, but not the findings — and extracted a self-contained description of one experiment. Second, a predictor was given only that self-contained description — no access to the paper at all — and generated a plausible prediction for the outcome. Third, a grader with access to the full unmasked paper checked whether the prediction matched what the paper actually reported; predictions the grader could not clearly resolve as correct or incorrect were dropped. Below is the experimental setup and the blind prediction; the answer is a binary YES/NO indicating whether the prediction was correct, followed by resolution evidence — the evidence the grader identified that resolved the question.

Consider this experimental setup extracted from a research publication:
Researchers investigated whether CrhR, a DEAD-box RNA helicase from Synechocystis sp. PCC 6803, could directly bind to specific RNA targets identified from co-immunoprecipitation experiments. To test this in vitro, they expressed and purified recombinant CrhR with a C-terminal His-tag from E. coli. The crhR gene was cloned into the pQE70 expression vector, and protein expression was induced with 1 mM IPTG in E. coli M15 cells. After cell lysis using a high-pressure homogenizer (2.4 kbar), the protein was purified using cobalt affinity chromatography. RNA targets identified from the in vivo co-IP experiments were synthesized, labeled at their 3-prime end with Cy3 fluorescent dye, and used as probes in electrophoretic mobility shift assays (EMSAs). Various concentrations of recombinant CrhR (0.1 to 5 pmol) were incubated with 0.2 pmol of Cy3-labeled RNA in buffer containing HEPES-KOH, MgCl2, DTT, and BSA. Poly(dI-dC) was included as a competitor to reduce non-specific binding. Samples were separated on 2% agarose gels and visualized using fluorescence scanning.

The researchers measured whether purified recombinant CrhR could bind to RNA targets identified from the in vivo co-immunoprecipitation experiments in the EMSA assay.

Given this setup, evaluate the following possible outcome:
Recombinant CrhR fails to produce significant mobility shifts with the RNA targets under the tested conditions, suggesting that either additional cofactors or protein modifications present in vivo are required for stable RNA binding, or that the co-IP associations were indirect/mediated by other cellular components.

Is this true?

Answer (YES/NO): NO